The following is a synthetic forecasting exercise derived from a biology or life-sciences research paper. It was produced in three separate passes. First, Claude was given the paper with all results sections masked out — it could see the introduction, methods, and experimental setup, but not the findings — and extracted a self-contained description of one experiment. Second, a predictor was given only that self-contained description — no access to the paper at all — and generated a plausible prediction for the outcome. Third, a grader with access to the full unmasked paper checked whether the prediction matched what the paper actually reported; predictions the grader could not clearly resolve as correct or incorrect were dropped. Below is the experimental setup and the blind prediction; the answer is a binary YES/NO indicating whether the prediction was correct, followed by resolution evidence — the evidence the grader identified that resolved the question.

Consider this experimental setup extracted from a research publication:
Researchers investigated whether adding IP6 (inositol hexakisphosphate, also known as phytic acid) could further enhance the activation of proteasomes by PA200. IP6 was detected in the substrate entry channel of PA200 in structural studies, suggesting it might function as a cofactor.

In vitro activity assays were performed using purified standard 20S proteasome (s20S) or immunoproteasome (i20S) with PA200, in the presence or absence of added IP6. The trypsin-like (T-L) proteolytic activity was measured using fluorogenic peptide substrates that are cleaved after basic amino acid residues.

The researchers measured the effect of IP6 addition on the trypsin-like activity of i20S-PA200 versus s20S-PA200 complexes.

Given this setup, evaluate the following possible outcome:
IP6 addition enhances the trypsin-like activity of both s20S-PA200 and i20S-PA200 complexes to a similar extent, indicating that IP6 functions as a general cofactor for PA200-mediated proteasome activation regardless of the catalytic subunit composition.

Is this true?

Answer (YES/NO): NO